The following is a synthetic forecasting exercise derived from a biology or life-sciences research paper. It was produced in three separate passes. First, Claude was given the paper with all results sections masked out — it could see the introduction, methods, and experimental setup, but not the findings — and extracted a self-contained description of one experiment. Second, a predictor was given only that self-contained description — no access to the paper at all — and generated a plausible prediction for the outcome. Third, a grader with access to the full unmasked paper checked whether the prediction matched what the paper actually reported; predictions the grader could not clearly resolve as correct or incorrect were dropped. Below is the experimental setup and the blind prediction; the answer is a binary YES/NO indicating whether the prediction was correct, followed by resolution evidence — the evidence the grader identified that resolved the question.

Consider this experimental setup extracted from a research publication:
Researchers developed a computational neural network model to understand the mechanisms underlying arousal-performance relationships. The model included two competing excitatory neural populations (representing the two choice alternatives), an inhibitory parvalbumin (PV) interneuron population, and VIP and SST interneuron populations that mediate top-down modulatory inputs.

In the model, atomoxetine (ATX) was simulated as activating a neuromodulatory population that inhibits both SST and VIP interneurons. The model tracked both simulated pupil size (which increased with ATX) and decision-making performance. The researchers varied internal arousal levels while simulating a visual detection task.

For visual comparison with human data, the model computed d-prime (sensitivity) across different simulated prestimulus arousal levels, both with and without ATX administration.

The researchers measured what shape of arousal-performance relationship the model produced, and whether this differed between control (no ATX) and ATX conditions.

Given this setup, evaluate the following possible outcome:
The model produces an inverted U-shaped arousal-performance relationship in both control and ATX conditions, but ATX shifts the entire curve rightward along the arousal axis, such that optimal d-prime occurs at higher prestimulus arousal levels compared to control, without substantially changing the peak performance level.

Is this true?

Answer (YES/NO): YES